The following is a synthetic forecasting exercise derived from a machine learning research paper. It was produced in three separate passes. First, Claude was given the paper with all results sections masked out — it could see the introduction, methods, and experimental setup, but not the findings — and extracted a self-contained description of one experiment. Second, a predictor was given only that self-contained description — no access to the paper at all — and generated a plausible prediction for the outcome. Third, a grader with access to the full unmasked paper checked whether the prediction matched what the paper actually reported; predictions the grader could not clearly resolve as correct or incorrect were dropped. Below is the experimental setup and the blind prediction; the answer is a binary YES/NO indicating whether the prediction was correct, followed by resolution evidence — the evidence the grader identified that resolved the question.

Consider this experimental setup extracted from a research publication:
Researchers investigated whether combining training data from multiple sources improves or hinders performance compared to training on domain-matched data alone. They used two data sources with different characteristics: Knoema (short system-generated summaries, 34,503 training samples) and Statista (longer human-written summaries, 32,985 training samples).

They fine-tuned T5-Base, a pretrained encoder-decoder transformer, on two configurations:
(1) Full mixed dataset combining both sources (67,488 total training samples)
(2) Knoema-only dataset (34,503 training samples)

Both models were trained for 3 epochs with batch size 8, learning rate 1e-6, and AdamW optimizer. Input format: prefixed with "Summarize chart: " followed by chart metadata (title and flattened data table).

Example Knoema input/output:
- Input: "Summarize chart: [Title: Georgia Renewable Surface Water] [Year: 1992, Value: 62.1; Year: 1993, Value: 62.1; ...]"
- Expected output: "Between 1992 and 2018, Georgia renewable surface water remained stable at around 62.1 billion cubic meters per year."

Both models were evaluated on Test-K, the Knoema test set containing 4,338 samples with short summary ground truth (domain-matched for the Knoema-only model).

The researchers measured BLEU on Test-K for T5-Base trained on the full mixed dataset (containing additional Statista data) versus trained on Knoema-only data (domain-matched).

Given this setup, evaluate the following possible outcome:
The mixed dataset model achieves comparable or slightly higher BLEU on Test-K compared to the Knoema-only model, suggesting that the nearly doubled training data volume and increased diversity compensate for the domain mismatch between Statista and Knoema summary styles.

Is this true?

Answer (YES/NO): NO